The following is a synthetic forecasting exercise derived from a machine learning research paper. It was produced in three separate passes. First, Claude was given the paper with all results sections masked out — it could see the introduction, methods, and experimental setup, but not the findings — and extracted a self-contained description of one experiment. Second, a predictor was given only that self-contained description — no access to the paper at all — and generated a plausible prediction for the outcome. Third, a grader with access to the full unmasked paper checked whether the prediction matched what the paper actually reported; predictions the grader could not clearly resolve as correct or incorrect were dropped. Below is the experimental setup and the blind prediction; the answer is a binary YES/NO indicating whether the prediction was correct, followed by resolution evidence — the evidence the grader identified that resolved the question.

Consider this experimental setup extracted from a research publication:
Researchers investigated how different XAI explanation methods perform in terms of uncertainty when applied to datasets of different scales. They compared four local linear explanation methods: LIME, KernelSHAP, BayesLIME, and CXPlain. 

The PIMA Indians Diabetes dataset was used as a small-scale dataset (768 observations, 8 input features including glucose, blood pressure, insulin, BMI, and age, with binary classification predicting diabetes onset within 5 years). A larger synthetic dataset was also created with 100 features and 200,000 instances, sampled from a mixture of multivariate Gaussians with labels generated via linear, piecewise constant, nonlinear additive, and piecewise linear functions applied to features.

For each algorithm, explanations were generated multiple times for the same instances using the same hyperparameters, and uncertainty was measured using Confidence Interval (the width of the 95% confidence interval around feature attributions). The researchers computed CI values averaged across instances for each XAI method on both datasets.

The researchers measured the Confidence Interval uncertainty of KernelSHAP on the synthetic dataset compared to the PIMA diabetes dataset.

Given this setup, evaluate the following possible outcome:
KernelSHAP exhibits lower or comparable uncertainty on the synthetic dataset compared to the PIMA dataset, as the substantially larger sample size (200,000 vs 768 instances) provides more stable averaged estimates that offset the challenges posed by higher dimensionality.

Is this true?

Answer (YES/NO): NO